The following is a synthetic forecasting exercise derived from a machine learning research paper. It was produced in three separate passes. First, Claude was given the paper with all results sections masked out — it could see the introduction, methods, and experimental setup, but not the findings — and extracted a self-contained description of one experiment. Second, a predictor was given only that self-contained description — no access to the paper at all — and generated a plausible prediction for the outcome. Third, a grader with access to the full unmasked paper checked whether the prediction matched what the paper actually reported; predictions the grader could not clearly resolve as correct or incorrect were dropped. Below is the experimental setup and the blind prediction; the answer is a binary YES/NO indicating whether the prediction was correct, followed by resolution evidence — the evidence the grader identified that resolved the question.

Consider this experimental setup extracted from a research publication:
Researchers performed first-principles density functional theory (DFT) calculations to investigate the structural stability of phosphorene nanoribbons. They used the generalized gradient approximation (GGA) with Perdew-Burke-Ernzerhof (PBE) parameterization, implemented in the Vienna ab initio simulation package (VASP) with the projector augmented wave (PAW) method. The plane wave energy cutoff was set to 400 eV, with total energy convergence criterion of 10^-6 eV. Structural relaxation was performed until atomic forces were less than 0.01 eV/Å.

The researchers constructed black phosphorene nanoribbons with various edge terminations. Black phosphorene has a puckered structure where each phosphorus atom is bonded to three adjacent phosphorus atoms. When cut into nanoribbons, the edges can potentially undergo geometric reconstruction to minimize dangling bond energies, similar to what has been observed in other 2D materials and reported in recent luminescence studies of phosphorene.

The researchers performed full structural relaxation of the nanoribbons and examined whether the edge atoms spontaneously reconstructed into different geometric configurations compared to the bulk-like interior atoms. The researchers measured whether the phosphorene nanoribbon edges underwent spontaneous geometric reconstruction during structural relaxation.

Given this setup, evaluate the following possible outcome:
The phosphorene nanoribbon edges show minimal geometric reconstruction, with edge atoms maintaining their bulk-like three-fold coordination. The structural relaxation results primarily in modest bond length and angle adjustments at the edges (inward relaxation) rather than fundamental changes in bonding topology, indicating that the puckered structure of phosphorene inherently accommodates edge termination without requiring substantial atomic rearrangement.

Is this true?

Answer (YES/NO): NO